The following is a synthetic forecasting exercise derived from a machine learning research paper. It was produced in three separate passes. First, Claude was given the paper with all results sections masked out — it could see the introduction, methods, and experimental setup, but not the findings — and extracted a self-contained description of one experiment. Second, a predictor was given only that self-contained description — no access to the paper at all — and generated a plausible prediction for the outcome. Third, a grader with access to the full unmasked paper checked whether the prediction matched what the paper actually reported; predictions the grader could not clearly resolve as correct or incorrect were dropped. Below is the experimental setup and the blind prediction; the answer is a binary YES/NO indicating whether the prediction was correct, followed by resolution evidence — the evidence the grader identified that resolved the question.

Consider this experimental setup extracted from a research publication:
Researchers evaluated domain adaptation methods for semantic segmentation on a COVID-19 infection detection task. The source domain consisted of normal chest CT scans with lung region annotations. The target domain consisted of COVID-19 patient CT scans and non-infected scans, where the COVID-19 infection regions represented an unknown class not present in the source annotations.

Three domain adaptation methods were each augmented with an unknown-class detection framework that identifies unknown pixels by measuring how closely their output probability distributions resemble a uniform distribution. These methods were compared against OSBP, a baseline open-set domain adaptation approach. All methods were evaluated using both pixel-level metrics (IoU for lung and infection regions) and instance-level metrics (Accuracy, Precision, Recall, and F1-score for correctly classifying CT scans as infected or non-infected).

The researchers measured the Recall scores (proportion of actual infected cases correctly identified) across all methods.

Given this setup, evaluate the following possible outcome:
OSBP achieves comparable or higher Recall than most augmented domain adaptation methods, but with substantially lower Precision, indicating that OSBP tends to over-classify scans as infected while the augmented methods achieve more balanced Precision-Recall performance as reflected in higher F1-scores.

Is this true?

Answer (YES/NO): NO